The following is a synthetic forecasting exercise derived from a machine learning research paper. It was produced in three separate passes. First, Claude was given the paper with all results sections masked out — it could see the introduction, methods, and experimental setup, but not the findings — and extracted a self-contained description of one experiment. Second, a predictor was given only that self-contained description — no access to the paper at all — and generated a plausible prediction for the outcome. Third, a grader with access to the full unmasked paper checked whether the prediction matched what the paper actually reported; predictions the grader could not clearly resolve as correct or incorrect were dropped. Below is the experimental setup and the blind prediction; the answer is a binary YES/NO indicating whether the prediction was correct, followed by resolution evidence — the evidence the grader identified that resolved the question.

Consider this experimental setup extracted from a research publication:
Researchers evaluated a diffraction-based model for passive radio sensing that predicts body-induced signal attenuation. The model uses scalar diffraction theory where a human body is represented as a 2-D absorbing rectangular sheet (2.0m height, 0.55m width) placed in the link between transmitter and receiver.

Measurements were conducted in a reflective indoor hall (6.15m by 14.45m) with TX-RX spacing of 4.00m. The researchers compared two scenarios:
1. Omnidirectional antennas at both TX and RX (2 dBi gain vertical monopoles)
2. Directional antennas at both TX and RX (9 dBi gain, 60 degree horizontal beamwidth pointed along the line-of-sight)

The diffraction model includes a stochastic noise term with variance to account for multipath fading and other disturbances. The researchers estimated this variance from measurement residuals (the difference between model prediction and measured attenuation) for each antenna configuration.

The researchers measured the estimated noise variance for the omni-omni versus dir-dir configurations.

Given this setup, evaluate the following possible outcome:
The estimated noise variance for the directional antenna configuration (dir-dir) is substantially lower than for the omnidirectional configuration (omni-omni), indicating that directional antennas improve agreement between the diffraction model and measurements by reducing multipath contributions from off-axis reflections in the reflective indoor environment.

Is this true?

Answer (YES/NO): YES